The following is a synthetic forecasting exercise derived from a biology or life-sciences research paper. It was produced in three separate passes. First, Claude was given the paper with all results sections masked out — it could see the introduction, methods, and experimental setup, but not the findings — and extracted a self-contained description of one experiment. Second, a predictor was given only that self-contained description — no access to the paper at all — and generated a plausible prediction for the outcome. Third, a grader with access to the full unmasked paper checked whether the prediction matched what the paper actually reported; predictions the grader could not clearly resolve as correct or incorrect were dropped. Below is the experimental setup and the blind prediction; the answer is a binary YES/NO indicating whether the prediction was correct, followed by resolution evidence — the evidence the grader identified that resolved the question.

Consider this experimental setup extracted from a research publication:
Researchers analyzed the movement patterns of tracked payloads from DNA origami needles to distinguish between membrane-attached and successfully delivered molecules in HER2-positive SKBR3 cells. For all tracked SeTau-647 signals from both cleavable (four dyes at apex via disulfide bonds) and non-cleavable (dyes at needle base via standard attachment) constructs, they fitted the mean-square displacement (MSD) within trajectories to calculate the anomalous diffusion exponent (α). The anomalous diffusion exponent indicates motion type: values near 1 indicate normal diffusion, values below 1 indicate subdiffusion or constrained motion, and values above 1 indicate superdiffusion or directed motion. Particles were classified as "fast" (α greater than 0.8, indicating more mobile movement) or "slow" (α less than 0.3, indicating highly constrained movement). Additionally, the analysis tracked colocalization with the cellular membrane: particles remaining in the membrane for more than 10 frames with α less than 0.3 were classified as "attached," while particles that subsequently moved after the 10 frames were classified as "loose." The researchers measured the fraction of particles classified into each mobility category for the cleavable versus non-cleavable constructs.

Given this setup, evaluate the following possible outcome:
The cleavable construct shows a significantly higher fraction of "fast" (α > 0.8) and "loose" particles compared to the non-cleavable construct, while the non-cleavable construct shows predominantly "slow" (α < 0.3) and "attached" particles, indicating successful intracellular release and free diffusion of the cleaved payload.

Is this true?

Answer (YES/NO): NO